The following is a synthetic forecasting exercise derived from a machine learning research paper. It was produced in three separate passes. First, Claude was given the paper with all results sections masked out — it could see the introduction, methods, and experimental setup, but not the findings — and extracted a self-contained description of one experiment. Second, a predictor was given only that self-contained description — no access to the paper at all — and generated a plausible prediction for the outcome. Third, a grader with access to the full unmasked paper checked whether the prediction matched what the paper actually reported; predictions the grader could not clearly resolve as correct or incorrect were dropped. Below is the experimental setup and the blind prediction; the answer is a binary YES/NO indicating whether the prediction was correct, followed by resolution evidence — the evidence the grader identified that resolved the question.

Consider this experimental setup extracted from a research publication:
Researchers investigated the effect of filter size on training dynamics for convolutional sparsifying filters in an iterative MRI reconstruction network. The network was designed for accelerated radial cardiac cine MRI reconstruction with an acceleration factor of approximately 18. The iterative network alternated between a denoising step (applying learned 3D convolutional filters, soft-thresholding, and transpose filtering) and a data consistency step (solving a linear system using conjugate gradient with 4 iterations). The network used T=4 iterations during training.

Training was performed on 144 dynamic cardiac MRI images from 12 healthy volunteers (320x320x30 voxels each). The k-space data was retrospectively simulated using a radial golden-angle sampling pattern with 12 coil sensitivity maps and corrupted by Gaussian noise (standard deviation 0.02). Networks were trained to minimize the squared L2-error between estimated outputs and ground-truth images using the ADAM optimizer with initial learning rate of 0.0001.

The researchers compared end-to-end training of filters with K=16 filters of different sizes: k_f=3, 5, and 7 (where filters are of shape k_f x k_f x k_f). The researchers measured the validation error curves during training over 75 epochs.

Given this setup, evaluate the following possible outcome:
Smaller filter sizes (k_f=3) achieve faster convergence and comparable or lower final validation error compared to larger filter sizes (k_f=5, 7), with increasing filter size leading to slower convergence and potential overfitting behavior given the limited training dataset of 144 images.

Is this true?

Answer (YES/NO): NO